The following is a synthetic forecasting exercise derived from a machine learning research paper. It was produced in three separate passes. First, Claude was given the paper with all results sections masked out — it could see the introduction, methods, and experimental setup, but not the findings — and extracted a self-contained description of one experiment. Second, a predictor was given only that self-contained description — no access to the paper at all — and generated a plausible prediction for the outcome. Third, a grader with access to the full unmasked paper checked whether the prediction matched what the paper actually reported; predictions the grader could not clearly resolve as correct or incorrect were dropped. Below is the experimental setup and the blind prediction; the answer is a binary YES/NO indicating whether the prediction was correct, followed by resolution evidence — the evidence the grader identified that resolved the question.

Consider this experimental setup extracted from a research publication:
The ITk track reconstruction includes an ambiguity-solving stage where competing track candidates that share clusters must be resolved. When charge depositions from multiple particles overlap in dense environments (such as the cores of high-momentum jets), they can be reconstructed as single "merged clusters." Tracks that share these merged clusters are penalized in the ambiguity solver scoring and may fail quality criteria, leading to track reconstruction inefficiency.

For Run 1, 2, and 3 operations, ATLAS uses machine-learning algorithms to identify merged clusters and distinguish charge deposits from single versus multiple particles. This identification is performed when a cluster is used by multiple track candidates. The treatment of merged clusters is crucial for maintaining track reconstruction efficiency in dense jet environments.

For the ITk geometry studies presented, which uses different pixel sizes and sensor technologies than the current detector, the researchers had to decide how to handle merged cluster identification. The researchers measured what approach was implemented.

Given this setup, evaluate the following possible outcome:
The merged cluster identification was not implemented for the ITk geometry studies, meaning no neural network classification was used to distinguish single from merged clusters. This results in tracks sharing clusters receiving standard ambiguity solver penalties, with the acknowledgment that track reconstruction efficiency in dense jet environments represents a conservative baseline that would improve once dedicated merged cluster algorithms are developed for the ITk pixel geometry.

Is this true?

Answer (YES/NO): NO